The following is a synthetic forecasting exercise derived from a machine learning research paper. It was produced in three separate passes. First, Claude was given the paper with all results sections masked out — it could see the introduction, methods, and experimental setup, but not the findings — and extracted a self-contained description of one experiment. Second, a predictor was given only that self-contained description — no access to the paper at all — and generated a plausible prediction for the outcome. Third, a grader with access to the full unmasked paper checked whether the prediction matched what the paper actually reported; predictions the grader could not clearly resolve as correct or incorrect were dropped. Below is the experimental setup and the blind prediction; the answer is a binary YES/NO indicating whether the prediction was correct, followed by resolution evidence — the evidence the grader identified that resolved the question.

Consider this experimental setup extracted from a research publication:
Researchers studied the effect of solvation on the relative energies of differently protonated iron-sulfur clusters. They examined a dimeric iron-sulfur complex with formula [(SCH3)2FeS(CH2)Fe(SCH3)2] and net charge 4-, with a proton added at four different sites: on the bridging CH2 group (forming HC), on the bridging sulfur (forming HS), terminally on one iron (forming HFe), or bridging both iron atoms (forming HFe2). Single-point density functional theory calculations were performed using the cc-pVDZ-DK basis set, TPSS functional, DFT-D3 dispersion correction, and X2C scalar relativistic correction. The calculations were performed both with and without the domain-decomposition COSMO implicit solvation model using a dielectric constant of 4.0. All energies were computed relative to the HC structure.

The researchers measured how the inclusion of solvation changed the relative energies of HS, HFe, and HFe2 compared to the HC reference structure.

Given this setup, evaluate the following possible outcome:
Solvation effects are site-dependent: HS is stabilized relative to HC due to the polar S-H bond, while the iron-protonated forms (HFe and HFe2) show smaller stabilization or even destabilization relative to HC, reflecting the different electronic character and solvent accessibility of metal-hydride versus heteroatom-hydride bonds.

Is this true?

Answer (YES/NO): NO